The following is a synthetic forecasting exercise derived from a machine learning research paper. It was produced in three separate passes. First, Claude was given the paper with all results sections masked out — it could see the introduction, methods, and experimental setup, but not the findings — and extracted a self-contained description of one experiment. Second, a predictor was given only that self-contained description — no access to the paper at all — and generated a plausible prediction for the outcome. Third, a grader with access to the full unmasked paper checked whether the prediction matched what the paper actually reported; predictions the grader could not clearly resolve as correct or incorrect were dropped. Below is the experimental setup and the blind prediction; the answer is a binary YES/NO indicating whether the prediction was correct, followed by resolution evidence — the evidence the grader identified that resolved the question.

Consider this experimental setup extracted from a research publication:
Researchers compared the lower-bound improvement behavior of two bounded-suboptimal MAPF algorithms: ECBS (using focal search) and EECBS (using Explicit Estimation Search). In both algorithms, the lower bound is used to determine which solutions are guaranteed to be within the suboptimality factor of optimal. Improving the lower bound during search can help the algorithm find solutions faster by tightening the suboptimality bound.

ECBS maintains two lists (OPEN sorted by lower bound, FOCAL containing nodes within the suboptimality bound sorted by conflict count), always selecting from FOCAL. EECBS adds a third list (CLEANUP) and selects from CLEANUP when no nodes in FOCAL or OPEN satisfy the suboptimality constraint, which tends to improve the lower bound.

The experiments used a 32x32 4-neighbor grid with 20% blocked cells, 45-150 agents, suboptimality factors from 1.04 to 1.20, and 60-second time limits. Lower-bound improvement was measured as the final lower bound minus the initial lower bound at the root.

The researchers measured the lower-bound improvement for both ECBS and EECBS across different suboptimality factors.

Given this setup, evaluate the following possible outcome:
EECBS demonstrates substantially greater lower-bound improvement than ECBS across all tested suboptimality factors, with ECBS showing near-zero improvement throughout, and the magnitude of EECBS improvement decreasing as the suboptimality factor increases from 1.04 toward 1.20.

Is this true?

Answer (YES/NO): NO